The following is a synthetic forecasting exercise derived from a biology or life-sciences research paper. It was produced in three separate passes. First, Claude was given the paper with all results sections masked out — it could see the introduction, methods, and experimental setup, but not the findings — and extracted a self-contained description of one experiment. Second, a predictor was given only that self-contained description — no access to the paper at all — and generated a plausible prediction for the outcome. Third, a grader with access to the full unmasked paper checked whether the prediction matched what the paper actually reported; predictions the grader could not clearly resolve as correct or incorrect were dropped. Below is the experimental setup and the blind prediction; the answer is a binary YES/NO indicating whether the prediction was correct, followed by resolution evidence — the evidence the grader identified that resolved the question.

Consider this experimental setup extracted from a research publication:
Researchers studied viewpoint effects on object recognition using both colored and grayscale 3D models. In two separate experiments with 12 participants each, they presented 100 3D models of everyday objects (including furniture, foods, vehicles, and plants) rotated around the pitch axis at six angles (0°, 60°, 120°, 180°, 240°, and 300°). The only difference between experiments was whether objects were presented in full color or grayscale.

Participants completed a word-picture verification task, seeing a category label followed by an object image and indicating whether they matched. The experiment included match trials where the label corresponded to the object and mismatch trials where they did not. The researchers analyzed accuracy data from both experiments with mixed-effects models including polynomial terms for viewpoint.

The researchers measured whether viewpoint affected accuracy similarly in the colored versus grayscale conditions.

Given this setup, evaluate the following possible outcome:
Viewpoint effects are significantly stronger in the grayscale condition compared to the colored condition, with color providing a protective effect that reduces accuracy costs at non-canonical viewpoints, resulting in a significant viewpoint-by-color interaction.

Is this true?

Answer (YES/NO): NO